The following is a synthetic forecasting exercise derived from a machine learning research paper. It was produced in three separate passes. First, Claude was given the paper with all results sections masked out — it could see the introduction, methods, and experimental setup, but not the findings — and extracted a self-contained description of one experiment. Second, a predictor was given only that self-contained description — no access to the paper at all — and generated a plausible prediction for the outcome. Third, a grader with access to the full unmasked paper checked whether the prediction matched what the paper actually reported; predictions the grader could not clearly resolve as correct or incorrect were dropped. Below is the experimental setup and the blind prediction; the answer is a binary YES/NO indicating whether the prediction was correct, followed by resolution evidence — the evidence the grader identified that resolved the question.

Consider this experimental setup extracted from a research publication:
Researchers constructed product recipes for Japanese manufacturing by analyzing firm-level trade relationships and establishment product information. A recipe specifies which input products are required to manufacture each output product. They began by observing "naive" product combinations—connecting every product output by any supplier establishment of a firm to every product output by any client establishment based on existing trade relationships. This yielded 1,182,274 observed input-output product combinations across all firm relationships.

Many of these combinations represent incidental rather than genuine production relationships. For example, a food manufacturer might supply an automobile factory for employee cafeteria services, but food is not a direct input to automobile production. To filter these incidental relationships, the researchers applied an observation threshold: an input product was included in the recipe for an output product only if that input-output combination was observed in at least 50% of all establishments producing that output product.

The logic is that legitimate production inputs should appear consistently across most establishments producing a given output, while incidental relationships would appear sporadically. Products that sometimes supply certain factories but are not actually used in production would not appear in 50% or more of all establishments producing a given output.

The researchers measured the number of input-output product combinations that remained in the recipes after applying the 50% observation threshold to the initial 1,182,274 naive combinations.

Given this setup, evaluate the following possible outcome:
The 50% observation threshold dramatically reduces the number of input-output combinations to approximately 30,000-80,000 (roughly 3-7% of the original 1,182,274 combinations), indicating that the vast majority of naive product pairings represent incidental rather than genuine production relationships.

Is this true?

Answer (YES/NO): YES